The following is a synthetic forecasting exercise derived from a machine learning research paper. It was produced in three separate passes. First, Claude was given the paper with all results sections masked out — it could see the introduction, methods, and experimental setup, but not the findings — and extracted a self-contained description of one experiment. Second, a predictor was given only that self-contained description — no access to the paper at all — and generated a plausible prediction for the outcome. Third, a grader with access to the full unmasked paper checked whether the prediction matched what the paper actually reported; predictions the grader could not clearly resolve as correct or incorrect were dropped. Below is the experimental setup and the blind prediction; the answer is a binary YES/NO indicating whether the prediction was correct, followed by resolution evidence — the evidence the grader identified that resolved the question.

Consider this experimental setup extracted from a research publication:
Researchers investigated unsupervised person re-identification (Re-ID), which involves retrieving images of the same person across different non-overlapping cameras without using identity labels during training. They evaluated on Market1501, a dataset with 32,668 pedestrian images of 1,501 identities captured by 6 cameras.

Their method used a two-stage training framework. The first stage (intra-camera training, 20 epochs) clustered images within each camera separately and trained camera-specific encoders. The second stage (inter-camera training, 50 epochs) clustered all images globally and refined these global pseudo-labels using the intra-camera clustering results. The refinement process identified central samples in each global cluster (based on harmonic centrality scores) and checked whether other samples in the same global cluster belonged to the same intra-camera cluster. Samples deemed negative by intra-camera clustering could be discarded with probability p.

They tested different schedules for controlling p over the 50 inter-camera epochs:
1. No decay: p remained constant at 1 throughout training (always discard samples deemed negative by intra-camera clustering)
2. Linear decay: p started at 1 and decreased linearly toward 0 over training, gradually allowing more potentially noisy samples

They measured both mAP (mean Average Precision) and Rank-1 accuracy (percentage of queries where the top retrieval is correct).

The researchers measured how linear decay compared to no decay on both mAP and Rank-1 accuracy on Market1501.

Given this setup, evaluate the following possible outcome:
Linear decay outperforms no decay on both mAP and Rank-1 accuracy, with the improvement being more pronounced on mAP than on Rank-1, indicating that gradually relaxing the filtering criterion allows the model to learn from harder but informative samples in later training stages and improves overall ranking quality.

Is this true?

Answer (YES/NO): NO